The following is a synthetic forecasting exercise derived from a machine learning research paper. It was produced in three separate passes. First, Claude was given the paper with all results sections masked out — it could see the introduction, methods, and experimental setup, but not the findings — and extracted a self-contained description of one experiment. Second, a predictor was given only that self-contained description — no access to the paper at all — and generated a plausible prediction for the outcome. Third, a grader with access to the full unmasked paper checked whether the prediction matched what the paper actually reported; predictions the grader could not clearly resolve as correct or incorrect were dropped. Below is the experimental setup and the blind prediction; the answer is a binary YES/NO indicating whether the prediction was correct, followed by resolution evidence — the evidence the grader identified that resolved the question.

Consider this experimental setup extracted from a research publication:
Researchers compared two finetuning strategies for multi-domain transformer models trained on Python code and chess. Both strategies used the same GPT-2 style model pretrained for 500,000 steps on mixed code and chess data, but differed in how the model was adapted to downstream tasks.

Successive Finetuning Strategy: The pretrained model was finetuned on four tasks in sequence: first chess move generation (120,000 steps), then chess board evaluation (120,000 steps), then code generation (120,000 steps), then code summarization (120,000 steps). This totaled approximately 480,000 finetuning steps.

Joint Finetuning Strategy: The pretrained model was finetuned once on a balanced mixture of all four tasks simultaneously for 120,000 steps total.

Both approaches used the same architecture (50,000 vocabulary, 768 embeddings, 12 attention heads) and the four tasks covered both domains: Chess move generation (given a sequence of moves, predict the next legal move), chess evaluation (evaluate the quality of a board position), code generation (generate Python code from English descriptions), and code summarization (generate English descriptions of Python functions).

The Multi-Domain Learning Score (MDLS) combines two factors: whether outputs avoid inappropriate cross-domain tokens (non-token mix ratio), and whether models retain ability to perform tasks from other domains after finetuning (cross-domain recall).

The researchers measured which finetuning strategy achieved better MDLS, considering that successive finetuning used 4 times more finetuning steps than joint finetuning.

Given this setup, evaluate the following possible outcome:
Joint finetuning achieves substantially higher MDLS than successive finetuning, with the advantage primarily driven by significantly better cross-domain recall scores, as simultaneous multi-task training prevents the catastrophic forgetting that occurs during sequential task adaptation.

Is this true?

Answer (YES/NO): YES